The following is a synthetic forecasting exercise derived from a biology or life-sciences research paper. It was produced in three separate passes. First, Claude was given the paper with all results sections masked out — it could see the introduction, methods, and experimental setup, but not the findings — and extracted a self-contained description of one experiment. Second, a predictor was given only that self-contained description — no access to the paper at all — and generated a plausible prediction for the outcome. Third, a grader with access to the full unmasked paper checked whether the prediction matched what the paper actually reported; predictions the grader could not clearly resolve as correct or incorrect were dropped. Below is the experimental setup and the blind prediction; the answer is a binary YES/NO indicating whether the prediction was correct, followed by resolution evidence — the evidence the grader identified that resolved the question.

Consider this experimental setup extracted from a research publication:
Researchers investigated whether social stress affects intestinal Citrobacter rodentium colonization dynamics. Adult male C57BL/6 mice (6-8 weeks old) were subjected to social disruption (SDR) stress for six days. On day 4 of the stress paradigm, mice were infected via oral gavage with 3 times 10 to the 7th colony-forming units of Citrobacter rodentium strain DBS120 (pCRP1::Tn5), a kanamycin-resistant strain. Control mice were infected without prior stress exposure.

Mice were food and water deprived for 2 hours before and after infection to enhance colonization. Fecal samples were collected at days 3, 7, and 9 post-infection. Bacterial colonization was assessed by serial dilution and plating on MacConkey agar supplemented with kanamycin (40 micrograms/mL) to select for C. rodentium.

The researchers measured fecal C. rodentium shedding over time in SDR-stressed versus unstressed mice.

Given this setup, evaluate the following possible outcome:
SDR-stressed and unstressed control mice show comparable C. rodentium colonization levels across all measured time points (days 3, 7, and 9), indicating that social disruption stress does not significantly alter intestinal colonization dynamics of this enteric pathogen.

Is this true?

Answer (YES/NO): NO